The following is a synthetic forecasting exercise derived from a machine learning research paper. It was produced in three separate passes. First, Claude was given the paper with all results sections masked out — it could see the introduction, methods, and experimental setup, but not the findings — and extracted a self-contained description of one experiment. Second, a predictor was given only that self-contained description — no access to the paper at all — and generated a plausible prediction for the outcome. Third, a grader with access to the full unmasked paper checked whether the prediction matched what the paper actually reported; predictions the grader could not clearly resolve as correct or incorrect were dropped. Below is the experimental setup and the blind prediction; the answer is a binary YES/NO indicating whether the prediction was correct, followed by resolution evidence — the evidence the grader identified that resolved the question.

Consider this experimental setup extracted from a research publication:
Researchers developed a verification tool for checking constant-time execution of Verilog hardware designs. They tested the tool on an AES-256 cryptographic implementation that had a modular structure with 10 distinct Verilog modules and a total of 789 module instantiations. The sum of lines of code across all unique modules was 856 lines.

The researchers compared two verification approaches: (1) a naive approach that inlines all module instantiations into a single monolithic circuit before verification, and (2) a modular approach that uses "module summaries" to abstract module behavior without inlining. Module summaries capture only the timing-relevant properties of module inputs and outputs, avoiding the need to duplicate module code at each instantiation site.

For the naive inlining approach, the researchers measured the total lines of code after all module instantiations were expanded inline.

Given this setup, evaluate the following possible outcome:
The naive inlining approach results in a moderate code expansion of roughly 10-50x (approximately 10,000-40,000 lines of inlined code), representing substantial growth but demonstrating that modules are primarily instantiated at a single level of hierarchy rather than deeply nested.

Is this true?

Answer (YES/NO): NO